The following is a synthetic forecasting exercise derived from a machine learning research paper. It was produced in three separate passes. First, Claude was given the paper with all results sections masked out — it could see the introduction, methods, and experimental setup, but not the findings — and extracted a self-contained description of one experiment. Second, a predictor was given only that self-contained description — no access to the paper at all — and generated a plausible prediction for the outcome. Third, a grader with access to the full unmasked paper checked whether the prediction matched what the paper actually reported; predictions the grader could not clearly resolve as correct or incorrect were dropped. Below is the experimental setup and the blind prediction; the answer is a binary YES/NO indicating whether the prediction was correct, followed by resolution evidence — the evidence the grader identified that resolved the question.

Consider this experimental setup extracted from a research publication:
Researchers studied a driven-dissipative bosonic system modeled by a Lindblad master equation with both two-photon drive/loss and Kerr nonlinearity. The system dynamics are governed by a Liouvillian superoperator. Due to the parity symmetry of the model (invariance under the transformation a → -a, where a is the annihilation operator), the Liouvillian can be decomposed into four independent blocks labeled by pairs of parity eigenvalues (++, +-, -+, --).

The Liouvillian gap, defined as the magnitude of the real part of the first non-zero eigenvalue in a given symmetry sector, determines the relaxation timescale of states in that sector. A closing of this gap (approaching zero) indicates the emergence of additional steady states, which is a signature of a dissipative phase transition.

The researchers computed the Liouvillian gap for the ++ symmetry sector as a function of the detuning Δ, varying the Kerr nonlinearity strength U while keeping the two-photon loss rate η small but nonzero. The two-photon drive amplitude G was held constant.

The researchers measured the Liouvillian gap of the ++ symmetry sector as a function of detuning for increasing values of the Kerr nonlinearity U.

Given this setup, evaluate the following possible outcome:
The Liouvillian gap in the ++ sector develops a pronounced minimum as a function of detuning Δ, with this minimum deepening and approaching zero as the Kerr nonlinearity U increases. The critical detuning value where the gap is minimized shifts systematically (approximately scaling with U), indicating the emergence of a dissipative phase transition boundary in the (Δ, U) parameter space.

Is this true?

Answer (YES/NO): YES